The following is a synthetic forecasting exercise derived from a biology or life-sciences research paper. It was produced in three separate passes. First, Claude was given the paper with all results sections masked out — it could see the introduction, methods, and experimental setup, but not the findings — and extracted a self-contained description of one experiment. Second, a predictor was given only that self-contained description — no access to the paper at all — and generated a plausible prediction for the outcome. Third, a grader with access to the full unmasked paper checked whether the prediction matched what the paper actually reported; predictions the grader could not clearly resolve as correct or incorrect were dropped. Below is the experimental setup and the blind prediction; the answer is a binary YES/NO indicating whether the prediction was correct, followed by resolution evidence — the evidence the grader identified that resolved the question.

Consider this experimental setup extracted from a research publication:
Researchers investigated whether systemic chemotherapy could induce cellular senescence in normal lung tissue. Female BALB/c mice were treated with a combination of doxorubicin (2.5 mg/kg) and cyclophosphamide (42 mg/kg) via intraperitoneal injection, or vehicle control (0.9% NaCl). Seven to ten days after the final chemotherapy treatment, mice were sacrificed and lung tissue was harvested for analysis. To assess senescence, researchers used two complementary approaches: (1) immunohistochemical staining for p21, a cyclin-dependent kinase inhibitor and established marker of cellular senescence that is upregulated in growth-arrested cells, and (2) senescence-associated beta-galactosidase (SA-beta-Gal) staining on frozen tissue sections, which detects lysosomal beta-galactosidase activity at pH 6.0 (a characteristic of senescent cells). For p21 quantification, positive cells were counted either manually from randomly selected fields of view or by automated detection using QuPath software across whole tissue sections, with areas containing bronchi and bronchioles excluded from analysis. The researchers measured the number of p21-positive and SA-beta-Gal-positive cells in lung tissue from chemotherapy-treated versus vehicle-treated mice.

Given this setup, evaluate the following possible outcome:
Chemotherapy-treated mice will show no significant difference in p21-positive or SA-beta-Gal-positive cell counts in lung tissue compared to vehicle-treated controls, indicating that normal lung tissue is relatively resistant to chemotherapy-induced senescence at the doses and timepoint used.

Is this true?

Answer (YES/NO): NO